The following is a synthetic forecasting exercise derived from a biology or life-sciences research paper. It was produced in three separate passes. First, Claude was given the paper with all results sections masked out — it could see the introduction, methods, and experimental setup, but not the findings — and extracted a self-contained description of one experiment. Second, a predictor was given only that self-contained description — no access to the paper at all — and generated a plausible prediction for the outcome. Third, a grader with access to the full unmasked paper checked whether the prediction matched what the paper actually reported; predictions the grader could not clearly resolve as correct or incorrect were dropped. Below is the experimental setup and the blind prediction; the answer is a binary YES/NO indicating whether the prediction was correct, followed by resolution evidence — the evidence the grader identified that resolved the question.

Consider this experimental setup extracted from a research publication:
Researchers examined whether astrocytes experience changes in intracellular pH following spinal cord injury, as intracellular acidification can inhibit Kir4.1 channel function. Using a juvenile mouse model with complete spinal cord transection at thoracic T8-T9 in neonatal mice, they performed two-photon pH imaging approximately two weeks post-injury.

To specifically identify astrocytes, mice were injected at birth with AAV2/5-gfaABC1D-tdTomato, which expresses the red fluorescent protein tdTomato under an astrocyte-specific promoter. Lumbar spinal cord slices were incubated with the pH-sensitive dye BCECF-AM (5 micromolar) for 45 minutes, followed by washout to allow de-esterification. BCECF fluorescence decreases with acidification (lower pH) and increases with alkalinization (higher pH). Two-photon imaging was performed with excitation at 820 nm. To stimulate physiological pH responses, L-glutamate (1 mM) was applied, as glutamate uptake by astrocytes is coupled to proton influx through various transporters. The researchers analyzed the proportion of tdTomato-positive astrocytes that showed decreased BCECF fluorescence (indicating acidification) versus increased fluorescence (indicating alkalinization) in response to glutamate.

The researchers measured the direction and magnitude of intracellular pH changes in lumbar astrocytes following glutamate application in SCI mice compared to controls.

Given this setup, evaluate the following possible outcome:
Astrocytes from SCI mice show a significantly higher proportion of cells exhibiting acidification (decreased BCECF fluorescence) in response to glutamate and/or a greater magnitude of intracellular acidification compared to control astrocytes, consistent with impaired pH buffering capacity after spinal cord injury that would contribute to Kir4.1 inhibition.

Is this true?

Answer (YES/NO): YES